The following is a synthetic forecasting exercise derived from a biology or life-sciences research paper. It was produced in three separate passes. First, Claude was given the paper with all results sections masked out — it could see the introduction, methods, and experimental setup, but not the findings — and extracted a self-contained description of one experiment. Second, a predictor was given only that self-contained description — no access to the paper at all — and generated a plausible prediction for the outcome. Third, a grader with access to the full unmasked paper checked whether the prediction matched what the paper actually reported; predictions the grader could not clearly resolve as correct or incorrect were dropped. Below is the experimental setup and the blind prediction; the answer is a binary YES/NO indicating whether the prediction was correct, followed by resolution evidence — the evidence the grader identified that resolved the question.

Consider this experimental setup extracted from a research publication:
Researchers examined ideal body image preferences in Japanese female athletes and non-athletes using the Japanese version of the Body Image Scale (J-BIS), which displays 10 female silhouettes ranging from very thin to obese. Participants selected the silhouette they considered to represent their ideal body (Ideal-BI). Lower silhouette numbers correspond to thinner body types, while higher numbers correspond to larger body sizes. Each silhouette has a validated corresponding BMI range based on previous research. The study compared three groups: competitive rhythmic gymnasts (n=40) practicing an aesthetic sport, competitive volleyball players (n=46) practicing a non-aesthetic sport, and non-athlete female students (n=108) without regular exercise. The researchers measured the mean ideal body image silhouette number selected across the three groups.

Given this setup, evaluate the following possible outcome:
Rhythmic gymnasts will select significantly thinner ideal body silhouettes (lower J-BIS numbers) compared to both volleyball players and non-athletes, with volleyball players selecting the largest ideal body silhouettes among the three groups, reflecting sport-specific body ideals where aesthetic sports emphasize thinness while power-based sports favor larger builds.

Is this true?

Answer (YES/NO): YES